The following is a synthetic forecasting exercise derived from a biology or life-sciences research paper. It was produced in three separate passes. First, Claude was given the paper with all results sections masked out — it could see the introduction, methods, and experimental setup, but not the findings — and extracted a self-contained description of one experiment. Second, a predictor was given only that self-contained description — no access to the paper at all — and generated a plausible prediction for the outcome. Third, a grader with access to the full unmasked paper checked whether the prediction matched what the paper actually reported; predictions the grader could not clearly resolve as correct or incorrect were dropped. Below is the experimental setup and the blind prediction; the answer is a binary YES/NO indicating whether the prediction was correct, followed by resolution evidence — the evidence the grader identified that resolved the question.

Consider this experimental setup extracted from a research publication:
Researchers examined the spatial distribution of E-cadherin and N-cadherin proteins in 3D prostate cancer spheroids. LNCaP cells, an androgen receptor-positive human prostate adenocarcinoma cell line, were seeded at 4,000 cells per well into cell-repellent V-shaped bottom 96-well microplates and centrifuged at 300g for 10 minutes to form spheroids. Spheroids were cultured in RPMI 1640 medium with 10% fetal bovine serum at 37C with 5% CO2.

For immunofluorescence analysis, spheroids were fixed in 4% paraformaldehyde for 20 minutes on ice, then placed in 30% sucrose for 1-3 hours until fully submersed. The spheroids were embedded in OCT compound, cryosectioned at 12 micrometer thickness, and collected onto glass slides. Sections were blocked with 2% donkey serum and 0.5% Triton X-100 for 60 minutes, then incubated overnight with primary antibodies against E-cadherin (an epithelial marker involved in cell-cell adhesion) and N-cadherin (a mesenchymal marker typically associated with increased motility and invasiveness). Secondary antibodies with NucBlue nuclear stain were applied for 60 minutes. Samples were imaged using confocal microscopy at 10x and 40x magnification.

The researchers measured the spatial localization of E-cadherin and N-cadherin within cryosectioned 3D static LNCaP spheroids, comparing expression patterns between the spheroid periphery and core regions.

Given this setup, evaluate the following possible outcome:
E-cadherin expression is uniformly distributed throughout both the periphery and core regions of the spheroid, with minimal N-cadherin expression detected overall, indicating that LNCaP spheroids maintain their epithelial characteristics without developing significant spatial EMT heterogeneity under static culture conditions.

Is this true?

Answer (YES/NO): NO